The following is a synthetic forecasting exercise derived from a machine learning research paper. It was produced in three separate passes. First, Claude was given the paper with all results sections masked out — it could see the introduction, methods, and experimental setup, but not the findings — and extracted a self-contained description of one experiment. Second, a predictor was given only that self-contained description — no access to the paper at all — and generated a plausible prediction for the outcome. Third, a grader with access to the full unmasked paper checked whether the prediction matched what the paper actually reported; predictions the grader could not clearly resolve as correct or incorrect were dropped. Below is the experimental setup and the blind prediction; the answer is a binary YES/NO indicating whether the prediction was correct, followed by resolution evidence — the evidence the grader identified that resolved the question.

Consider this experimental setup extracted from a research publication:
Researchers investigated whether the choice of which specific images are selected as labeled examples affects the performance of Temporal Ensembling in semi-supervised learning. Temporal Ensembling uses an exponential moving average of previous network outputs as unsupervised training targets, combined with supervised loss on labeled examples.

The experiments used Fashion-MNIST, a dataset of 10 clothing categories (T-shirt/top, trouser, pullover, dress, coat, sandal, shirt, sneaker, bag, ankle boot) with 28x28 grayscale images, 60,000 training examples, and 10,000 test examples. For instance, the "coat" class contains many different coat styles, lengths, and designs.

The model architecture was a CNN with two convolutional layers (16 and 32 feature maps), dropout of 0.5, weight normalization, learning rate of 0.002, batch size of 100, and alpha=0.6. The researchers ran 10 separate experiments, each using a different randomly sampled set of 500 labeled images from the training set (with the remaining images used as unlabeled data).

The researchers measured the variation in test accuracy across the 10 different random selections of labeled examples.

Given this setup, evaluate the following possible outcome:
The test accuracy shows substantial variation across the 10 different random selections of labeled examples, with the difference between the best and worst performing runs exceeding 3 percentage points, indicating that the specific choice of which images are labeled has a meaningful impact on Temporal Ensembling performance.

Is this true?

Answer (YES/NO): YES